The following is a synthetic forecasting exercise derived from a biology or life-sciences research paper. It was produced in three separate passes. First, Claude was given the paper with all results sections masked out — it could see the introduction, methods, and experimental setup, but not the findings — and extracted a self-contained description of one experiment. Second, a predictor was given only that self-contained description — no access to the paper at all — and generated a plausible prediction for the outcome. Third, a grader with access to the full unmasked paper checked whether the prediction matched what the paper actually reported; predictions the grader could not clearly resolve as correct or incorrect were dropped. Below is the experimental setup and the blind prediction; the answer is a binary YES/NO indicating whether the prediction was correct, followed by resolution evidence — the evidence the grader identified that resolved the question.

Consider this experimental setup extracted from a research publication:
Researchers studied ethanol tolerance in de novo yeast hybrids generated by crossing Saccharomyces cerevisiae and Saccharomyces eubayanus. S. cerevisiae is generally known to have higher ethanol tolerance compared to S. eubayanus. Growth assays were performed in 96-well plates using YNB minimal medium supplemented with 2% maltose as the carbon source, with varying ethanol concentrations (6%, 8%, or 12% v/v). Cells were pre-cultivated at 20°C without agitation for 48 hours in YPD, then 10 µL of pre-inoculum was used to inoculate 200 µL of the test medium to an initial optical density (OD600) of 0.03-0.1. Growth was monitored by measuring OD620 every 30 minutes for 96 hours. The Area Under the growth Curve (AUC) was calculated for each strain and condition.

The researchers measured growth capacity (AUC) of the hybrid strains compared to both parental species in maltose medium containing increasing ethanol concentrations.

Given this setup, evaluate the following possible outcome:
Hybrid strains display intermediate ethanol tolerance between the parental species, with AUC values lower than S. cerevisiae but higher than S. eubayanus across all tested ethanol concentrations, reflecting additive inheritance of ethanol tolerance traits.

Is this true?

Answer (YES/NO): NO